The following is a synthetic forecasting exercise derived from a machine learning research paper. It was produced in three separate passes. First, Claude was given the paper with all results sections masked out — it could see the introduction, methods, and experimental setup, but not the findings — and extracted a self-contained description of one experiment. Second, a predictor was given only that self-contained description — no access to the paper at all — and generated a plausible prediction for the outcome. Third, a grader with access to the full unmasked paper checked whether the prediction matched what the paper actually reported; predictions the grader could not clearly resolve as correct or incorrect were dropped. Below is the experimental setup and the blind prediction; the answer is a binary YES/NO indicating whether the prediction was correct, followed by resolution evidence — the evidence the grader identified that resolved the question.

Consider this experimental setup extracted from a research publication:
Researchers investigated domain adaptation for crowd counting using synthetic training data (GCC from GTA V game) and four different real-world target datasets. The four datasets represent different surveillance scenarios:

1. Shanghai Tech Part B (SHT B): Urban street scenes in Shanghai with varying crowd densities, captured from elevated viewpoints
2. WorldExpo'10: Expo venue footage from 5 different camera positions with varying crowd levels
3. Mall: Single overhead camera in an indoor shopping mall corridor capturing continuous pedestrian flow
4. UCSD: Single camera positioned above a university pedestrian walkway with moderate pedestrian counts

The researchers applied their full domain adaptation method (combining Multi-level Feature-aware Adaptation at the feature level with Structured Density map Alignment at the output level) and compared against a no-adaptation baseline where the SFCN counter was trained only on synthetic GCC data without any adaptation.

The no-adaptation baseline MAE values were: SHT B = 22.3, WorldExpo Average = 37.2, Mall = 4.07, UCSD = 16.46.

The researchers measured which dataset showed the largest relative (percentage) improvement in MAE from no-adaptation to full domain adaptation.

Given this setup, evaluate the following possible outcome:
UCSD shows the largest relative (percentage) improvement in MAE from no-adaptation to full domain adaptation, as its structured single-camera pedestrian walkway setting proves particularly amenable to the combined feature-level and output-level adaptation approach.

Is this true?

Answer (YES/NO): YES